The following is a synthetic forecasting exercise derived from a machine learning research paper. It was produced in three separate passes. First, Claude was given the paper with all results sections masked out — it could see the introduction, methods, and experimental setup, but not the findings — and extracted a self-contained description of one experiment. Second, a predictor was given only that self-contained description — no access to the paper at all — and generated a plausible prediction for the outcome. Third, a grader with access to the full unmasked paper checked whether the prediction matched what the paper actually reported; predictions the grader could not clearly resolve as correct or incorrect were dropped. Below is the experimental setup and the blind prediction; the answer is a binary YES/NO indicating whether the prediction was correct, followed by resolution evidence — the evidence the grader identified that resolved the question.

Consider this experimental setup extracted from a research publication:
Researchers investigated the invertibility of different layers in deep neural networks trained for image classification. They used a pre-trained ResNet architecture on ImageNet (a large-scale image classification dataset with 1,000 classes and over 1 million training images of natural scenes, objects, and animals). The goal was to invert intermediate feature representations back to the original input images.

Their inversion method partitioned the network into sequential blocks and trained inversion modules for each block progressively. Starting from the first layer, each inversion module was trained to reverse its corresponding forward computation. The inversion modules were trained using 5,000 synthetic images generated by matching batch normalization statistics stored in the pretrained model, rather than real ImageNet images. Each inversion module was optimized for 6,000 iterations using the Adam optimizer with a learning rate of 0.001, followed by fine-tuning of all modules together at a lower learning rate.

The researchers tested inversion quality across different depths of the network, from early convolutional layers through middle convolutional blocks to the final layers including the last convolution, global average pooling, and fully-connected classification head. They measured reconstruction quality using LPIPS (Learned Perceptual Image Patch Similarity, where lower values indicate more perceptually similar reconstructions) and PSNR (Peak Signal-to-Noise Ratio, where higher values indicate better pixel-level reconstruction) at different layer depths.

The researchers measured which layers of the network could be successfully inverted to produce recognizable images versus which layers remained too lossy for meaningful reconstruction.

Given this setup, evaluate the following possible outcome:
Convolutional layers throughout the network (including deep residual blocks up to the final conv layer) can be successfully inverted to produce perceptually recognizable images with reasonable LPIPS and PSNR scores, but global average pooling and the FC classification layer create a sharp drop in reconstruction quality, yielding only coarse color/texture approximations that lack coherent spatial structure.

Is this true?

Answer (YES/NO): YES